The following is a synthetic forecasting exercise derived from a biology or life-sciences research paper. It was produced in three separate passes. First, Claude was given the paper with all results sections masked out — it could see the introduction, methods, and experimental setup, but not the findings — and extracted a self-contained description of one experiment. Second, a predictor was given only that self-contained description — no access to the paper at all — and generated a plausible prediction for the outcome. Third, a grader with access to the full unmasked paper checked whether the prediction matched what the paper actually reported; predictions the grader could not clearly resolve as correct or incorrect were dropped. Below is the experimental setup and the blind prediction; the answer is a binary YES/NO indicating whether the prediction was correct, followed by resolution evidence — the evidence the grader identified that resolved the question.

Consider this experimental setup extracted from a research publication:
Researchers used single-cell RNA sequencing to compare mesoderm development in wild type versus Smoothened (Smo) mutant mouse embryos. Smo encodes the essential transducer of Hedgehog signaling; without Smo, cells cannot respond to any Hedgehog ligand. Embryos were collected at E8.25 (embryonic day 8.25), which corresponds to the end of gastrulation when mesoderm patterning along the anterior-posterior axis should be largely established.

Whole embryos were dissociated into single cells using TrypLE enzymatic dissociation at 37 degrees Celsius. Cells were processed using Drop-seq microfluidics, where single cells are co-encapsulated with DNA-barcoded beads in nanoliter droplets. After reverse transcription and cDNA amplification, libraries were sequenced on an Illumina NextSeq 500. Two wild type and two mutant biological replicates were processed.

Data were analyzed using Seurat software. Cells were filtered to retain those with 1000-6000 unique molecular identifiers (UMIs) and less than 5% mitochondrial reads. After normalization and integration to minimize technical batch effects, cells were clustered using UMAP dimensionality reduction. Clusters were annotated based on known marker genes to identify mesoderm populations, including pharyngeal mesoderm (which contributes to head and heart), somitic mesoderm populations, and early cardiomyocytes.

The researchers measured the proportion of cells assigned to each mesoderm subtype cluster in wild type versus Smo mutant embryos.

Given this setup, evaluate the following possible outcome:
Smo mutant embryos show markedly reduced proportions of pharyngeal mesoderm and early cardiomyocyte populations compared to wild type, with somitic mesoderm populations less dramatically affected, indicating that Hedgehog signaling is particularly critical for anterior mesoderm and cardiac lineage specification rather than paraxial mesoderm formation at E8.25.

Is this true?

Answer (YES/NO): NO